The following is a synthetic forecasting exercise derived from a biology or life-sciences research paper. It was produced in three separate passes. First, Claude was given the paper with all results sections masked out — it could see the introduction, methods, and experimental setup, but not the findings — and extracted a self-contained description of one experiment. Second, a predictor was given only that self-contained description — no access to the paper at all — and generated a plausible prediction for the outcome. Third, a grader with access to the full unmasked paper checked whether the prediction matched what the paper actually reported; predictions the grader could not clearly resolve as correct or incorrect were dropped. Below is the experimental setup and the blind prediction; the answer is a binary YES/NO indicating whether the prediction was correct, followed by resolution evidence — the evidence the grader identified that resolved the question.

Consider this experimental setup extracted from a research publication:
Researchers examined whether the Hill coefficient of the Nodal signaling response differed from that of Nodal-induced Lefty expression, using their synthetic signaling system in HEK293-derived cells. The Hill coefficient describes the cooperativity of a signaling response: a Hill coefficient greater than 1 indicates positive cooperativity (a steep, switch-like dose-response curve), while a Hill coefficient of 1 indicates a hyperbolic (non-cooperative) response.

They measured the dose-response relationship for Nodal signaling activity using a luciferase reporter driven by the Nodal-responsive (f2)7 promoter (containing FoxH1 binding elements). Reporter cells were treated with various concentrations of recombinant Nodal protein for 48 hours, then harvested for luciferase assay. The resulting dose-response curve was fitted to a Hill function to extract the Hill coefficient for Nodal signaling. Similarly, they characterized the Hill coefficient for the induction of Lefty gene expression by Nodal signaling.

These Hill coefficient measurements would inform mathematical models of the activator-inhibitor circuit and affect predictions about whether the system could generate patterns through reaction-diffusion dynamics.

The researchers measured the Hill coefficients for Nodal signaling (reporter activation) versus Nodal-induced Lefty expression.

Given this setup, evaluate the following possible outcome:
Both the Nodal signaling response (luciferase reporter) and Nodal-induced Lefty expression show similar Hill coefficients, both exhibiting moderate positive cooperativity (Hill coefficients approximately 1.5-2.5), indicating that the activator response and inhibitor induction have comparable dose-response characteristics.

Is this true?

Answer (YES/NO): NO